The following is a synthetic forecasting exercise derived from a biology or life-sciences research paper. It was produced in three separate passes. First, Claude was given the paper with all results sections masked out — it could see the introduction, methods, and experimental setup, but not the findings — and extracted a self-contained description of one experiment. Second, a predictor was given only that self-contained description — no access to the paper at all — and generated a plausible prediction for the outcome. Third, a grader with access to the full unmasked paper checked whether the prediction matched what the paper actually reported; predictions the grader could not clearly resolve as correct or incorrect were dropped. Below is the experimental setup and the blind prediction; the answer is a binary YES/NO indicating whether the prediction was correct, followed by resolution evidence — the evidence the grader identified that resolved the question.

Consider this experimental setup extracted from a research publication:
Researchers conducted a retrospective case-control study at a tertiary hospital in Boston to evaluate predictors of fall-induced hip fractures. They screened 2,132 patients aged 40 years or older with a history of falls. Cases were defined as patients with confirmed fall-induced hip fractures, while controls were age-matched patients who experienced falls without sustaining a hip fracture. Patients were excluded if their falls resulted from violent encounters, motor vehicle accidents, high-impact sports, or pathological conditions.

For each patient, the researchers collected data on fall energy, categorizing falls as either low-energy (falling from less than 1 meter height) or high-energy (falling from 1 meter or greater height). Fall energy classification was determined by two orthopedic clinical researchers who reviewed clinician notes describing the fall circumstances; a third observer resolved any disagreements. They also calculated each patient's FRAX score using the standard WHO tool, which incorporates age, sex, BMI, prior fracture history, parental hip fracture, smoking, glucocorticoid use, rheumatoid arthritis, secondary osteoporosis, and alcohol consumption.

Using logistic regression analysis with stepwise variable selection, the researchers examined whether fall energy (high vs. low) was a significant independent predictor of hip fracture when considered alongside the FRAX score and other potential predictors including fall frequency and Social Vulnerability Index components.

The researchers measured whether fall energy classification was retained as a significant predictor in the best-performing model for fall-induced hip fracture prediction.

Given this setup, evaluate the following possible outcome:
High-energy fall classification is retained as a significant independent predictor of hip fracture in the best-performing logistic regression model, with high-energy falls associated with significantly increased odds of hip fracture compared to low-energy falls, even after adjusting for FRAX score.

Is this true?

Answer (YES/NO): NO